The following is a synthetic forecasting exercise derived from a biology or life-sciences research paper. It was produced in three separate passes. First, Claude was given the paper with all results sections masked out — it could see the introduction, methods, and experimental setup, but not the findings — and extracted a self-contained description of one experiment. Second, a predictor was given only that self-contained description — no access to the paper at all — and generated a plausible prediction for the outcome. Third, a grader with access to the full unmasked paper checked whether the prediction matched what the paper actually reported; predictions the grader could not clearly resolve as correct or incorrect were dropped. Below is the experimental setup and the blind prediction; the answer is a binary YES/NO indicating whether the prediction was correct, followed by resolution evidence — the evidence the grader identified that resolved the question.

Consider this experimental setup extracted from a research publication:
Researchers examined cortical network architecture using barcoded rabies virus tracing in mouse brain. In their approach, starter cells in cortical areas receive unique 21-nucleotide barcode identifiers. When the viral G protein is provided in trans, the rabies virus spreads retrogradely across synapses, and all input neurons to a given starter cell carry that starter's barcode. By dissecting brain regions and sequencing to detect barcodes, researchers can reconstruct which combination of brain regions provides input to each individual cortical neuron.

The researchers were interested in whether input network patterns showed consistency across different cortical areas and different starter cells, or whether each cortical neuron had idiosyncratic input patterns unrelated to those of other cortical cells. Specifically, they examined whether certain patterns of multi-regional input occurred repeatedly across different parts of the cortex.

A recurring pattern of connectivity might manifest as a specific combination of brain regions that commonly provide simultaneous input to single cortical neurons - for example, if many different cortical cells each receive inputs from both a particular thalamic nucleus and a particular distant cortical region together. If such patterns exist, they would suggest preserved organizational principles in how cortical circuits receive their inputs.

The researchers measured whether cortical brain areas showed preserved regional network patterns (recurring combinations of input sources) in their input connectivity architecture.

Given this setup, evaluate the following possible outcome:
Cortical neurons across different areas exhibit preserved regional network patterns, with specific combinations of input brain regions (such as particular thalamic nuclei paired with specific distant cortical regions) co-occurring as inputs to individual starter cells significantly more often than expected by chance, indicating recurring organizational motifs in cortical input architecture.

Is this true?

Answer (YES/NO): YES